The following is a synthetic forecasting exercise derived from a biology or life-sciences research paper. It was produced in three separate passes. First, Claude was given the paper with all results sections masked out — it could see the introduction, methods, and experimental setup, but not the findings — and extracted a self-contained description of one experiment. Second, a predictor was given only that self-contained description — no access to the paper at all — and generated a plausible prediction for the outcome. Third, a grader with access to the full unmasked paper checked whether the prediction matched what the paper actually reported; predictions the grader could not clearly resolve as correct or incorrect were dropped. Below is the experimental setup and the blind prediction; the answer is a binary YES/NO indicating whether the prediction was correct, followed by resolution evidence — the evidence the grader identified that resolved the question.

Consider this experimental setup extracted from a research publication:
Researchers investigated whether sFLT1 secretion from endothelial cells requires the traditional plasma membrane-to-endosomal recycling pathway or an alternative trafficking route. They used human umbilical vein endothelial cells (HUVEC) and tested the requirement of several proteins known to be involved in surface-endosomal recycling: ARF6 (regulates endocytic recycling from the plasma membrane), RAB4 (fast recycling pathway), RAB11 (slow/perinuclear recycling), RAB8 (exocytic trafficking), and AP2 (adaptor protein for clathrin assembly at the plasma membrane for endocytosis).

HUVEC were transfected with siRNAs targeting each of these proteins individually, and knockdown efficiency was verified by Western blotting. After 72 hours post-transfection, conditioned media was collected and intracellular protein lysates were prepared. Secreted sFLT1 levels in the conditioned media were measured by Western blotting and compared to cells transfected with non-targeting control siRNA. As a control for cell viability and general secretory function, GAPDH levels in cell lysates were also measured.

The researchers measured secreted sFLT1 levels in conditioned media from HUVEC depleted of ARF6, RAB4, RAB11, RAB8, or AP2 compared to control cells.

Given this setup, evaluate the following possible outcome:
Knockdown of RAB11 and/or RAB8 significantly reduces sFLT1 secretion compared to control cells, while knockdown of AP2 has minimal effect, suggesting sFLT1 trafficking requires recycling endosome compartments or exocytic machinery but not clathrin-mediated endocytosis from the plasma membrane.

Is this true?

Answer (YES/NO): NO